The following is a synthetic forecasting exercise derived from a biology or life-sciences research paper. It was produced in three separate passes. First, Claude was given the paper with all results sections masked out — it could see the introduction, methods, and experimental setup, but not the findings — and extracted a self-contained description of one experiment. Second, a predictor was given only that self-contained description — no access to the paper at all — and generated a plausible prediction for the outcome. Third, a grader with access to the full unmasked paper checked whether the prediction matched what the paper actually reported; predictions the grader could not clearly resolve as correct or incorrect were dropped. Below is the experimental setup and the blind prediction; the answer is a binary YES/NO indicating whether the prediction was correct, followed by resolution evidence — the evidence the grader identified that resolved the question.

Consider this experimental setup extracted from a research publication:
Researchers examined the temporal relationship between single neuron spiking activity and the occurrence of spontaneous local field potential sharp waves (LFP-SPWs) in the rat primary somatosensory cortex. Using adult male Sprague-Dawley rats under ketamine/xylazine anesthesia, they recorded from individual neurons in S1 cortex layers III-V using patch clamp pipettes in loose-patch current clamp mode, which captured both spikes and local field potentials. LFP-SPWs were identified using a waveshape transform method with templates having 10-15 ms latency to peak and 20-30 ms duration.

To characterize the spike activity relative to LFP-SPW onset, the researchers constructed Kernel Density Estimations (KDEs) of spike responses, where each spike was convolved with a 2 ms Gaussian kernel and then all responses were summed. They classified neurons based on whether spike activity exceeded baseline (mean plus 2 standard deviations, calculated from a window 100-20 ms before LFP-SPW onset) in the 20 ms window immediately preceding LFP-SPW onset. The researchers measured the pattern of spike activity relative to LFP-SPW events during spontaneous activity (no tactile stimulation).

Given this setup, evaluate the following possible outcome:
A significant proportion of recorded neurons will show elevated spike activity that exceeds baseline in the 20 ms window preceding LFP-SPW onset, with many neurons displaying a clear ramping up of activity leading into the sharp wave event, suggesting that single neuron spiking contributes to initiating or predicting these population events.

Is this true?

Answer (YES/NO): YES